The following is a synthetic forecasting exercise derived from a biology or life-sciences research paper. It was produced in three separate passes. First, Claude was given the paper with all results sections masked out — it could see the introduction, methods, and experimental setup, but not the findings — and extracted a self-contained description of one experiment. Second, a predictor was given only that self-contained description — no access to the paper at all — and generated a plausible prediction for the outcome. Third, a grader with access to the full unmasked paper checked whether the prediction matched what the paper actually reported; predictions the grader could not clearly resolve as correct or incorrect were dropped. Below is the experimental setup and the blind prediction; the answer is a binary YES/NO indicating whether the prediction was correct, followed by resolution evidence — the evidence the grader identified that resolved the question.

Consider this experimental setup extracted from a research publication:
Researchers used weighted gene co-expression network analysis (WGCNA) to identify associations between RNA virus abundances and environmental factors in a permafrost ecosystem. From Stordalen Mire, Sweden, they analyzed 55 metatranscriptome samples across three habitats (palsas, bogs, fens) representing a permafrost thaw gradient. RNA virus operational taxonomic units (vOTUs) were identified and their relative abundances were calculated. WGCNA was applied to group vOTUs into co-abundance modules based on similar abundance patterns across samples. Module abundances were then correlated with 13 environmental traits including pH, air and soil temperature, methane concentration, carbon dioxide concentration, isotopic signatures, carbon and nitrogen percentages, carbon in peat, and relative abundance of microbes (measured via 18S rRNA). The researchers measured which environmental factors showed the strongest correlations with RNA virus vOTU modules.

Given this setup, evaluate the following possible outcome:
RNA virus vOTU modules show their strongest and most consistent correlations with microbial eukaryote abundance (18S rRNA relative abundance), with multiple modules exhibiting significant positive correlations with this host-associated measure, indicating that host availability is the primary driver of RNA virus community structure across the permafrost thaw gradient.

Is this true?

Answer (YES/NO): NO